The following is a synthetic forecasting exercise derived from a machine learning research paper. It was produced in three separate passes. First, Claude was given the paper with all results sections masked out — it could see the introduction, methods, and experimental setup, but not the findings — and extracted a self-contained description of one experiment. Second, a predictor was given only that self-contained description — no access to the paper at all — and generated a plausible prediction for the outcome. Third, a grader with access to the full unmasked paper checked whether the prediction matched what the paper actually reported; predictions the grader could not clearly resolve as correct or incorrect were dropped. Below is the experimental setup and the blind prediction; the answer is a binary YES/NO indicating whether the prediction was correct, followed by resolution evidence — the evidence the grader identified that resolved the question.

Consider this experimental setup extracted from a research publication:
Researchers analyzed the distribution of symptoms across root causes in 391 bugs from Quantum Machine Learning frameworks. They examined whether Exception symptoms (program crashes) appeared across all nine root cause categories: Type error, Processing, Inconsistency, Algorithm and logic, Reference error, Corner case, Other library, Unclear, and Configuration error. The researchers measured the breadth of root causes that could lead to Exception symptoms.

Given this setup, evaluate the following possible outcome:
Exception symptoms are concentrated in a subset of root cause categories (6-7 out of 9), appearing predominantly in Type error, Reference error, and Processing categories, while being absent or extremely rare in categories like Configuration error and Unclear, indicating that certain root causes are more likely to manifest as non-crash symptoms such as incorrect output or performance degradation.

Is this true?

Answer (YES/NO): NO